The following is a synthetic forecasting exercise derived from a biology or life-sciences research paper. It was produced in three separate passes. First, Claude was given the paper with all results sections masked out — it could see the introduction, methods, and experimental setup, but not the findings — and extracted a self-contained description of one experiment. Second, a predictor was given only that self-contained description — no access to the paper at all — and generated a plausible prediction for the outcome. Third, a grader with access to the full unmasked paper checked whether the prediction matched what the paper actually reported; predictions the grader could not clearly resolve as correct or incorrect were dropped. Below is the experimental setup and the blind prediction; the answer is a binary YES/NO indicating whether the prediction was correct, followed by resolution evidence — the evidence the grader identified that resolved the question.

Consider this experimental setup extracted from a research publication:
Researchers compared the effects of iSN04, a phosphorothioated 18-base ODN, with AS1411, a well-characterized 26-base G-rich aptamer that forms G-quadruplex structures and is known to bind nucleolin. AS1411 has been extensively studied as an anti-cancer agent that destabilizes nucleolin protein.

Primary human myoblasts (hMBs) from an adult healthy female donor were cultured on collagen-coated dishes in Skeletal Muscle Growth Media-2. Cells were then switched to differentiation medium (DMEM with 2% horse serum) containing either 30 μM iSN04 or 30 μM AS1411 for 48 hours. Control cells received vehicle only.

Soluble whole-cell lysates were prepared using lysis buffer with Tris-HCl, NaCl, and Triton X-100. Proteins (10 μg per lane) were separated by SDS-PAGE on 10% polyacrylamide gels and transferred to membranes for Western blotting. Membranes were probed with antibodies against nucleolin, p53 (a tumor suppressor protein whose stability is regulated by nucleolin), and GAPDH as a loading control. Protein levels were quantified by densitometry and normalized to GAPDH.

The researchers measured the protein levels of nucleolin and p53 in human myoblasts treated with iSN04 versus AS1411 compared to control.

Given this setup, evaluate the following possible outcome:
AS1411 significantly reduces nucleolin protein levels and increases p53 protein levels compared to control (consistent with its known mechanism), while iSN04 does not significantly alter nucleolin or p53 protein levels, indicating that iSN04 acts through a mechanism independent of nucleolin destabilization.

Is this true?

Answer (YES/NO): NO